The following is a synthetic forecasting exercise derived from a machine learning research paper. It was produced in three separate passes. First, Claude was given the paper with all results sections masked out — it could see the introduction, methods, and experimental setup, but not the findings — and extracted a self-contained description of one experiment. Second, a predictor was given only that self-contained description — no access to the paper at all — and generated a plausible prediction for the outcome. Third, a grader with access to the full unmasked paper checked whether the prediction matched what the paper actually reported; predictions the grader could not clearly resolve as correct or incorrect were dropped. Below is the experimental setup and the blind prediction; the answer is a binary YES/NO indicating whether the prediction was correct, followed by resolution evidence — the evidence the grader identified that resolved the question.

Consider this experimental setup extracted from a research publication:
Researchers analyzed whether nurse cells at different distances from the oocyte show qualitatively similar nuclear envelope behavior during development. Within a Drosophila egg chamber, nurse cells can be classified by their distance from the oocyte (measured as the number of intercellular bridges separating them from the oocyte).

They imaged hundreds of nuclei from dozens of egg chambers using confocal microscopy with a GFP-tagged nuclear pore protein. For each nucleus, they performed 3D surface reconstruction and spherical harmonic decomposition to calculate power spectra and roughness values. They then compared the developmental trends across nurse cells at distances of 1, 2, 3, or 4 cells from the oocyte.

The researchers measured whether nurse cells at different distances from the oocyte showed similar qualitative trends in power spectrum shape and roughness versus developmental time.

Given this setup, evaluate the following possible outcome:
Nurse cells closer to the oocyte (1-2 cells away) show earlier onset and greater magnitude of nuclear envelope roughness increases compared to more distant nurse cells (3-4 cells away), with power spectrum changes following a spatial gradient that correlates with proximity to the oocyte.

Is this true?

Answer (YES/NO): NO